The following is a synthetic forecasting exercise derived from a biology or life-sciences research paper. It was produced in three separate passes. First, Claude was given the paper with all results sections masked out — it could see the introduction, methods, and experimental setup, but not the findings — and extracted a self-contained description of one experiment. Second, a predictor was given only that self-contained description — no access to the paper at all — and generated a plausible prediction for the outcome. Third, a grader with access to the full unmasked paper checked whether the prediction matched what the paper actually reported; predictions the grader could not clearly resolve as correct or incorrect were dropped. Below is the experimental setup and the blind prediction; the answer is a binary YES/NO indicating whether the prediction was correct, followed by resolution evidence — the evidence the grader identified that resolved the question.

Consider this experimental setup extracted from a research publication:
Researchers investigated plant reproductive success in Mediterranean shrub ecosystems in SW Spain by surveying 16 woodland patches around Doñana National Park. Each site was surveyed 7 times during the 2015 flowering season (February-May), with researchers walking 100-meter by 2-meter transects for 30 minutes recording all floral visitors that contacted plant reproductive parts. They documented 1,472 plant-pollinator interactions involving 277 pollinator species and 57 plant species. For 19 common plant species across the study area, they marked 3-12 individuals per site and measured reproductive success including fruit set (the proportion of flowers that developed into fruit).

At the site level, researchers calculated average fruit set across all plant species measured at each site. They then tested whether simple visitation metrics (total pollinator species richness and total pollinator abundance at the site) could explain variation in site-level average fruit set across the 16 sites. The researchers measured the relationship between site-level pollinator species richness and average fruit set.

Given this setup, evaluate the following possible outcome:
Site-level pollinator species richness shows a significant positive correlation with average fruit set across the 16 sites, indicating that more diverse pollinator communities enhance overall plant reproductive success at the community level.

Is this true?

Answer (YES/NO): NO